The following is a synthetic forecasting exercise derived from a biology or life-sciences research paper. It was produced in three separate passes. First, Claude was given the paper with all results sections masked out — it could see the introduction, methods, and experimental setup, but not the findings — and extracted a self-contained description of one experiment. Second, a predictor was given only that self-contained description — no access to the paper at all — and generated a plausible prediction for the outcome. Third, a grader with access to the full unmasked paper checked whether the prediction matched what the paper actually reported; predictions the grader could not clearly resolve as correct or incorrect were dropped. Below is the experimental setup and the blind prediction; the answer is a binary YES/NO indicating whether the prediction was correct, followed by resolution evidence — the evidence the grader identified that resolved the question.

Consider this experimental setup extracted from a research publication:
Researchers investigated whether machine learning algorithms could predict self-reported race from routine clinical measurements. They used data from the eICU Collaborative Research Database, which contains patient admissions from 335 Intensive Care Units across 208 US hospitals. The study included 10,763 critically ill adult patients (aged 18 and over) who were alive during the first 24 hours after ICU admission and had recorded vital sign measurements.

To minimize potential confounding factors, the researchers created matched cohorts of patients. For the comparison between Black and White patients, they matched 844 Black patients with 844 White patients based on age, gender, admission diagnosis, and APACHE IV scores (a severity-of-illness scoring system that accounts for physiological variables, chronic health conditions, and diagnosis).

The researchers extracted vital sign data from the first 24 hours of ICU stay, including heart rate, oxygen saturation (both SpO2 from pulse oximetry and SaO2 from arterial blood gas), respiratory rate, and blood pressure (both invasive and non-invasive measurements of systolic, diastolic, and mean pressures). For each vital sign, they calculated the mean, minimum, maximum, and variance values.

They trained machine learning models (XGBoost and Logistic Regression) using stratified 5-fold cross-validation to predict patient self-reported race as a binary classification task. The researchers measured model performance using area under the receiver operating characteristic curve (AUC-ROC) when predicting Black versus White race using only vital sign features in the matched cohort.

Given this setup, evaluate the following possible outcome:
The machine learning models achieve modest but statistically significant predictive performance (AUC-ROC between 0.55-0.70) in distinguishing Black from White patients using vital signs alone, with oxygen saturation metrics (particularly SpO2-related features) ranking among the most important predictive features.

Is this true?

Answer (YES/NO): NO